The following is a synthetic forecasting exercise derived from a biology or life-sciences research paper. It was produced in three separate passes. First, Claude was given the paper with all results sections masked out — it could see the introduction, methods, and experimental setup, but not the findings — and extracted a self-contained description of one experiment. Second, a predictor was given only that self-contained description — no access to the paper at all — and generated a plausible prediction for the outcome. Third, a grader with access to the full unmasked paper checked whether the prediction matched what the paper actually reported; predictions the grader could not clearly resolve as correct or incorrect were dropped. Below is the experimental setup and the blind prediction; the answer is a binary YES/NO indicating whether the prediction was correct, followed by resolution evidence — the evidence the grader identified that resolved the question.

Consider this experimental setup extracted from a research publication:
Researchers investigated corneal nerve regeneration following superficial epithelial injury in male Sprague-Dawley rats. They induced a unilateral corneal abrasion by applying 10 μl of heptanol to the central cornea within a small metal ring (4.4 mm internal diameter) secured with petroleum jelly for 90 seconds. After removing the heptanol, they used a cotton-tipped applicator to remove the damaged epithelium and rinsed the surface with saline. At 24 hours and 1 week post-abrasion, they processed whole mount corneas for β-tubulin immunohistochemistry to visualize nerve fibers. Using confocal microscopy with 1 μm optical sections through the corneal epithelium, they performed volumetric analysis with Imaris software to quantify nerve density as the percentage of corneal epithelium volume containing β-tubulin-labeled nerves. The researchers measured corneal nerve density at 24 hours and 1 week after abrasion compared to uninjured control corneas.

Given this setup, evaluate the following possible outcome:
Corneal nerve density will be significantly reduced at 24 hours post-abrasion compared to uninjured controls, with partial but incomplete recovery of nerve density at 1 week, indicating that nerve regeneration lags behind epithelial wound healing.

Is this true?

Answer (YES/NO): YES